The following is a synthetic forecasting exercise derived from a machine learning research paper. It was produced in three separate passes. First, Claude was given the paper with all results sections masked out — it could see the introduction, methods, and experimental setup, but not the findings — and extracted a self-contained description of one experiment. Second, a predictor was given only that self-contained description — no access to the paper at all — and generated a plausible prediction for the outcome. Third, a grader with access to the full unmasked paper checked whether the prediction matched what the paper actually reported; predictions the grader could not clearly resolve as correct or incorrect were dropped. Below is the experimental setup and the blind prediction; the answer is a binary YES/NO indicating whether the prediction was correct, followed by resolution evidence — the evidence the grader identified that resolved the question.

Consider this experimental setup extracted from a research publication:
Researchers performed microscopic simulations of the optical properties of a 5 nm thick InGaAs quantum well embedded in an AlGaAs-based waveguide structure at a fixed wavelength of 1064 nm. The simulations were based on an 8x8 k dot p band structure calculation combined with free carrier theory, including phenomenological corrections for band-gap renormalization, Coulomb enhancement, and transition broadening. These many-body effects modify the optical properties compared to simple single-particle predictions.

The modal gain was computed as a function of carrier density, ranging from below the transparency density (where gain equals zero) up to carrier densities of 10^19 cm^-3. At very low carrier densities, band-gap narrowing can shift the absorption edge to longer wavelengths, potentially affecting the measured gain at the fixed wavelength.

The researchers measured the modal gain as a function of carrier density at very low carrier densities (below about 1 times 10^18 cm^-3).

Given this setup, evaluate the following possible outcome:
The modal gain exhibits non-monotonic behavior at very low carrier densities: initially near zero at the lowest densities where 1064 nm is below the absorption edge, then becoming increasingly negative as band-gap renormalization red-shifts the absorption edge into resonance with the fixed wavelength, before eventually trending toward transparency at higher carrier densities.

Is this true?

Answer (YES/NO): YES